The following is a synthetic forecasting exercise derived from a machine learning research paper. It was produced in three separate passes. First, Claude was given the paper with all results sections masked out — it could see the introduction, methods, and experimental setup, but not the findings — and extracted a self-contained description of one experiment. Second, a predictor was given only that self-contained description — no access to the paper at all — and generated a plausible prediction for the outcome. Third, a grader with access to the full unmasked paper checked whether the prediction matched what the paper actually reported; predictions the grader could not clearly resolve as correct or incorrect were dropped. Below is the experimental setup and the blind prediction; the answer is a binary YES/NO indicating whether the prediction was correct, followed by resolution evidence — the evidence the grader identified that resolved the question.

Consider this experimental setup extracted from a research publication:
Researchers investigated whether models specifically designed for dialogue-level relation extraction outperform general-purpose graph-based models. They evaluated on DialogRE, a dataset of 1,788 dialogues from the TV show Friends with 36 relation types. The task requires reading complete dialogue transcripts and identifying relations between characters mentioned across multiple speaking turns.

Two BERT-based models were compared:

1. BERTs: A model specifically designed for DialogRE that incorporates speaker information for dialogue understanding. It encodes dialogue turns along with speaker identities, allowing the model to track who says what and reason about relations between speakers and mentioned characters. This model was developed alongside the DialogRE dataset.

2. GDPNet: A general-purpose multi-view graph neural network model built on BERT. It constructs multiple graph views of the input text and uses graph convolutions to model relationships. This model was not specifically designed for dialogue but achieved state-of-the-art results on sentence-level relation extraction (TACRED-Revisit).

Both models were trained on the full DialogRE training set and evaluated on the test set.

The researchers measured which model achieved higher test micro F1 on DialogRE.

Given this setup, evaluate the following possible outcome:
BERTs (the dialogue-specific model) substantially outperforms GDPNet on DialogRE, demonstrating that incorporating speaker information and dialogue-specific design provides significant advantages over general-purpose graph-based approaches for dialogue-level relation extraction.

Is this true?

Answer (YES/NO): NO